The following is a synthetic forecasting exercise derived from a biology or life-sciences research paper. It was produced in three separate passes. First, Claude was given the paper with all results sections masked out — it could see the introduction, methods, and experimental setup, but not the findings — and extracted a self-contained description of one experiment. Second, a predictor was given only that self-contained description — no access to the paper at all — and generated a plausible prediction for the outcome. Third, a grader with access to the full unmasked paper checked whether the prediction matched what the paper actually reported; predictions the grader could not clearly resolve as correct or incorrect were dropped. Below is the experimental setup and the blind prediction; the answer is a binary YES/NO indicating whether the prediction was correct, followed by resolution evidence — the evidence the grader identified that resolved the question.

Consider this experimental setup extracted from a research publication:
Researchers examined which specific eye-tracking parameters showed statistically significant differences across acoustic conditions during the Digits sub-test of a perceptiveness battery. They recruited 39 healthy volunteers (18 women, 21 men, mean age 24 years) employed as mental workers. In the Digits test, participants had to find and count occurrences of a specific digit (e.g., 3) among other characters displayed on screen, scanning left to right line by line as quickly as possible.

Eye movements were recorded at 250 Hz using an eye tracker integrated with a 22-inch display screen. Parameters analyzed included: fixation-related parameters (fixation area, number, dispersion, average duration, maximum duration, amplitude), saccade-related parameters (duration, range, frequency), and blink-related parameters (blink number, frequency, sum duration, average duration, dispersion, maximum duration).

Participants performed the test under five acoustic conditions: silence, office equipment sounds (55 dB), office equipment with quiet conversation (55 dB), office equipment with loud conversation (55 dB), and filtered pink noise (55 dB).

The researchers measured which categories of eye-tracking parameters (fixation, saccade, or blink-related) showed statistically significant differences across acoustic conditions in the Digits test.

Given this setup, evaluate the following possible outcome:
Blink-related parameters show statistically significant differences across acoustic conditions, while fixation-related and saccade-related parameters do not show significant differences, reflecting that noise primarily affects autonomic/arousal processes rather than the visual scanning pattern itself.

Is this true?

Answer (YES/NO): YES